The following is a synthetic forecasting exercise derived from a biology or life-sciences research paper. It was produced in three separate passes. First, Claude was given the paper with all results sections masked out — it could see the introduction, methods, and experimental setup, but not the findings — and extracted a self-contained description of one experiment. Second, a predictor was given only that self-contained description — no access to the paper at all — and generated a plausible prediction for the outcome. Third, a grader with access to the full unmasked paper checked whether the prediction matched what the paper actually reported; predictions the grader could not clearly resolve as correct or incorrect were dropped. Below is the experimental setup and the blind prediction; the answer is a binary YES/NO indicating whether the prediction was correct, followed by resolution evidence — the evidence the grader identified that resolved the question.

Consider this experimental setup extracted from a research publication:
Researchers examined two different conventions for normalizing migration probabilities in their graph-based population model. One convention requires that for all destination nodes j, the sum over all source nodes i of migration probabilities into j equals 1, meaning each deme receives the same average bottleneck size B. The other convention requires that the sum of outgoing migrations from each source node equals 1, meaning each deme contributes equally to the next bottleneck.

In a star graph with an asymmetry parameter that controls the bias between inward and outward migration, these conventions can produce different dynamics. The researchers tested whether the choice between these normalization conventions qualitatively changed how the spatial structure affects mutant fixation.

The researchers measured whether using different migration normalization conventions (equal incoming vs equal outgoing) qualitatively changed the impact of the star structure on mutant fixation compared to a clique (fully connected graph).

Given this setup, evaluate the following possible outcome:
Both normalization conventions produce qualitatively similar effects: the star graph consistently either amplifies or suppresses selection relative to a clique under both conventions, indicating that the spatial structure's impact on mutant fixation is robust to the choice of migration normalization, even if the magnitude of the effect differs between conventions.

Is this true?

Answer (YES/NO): YES